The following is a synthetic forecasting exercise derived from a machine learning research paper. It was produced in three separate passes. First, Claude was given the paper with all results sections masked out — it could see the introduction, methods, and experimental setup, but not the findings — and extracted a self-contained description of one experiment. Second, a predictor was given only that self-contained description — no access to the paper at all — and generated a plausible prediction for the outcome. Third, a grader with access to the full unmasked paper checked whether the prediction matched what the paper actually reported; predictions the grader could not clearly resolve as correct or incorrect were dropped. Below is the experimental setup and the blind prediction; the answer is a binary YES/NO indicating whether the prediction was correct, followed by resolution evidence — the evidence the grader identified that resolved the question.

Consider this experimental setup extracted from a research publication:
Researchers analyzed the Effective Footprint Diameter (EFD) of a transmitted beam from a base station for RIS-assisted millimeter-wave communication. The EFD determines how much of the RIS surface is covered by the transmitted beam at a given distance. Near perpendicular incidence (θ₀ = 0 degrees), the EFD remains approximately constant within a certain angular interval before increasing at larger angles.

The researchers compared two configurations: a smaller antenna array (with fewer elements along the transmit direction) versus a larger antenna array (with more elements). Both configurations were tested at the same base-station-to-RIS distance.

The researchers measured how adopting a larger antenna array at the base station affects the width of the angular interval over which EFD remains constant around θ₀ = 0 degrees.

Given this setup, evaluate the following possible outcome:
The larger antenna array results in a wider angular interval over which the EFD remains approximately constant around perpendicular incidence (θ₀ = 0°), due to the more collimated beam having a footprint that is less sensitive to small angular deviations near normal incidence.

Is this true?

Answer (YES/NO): YES